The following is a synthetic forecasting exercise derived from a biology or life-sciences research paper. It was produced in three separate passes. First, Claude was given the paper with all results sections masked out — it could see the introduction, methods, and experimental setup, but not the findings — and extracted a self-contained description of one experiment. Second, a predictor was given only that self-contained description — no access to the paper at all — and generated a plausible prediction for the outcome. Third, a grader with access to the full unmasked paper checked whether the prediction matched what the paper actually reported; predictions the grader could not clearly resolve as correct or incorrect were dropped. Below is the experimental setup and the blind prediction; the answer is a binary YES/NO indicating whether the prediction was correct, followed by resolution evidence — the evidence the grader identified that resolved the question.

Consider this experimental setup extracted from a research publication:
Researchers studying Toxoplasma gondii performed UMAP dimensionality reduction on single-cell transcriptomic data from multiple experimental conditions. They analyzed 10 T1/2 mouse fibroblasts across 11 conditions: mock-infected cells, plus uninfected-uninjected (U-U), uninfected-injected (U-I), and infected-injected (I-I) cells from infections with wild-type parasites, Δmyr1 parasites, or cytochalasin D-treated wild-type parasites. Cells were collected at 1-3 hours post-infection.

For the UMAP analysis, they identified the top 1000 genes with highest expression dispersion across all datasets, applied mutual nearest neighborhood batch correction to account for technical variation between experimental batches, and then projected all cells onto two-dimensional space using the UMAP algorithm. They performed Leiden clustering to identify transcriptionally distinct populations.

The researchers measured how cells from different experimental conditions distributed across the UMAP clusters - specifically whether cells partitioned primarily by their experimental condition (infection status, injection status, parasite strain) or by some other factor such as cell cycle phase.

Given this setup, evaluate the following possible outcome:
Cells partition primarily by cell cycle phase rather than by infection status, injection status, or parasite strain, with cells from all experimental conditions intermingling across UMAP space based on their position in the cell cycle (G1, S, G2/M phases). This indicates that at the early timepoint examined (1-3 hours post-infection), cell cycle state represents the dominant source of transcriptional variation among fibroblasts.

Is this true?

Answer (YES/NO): NO